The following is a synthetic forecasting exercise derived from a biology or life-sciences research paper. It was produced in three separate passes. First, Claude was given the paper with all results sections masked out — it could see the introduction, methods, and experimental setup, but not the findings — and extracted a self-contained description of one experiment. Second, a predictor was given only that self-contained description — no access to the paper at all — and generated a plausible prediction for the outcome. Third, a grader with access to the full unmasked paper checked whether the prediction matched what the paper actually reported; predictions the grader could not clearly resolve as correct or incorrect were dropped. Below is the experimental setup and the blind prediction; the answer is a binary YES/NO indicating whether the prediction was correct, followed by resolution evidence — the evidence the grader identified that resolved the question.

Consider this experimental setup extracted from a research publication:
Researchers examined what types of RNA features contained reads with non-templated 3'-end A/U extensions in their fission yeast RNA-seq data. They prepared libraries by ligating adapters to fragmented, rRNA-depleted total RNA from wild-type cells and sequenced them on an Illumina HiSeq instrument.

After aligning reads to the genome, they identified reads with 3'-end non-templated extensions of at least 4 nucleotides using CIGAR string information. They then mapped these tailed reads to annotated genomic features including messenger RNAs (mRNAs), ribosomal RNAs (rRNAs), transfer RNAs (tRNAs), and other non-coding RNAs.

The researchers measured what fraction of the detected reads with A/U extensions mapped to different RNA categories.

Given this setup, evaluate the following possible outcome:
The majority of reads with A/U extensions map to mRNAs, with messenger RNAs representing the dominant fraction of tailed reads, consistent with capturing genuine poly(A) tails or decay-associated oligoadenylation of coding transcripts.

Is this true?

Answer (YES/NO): YES